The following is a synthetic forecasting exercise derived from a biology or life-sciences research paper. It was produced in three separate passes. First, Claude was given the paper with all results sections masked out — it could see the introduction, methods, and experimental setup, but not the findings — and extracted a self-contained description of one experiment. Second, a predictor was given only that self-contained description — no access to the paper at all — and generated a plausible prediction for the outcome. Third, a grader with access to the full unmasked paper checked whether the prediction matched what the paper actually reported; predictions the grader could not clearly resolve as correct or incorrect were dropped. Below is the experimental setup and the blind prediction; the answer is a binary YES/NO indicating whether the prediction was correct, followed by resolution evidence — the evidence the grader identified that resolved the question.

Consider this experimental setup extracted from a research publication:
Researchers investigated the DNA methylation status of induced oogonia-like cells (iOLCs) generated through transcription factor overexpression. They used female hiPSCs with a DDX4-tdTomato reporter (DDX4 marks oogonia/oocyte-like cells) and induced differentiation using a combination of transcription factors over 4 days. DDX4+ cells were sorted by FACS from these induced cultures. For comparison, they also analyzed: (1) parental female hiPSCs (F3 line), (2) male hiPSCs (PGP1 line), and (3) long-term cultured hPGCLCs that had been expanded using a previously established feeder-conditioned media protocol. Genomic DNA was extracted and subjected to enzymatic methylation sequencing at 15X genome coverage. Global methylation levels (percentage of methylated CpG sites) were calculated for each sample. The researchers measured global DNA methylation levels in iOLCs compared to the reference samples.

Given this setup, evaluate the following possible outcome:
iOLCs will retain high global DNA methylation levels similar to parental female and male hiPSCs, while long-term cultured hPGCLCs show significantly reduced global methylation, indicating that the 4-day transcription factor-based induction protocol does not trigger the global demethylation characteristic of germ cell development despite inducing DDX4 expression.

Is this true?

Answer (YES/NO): YES